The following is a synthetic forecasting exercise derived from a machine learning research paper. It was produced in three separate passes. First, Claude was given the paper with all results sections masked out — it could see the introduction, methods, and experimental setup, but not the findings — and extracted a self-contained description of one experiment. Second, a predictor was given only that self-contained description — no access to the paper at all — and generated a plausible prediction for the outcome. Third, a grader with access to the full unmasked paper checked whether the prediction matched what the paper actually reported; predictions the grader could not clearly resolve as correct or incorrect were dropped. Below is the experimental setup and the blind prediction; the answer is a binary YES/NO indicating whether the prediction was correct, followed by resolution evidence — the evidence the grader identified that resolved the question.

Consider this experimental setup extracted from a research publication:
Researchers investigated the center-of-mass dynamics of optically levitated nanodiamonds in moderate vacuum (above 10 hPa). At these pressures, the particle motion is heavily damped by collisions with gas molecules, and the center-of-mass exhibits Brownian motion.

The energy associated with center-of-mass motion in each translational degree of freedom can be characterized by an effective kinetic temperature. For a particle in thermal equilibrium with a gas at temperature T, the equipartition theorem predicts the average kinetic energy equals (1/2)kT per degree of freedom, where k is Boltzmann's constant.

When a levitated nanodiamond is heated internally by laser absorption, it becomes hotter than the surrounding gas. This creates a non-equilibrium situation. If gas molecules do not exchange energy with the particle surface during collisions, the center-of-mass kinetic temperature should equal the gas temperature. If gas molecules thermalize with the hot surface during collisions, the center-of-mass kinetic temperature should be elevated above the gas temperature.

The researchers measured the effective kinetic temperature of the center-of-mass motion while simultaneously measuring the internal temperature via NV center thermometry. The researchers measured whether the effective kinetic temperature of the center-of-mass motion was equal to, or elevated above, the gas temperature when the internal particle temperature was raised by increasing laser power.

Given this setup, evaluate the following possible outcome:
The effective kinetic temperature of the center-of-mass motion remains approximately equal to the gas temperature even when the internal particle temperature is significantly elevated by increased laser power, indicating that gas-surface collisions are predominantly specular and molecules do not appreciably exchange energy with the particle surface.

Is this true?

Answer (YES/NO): NO